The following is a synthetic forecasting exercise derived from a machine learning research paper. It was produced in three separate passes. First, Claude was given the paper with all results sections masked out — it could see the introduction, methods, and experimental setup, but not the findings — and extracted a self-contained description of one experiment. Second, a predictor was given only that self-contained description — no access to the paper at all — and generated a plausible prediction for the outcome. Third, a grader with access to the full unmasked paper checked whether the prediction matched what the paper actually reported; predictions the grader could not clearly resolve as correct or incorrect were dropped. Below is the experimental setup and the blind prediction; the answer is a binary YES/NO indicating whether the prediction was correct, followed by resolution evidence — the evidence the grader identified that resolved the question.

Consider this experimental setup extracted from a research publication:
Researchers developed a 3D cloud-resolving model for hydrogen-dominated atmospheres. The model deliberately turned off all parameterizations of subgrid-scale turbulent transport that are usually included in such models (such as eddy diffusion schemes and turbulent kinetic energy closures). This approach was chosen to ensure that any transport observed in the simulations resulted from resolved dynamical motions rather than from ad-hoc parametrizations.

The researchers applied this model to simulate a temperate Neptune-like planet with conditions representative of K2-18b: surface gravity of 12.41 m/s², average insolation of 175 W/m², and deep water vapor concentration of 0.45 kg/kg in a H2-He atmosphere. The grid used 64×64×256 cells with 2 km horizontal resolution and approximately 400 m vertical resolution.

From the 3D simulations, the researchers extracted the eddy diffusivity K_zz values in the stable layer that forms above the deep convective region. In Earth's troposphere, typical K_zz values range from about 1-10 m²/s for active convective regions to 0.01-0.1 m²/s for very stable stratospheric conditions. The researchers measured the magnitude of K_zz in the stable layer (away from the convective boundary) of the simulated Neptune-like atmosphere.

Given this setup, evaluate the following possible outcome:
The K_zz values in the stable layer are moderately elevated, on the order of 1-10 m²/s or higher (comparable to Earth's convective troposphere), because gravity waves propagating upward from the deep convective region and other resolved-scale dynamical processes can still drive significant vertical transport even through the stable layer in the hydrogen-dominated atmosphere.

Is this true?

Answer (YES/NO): NO